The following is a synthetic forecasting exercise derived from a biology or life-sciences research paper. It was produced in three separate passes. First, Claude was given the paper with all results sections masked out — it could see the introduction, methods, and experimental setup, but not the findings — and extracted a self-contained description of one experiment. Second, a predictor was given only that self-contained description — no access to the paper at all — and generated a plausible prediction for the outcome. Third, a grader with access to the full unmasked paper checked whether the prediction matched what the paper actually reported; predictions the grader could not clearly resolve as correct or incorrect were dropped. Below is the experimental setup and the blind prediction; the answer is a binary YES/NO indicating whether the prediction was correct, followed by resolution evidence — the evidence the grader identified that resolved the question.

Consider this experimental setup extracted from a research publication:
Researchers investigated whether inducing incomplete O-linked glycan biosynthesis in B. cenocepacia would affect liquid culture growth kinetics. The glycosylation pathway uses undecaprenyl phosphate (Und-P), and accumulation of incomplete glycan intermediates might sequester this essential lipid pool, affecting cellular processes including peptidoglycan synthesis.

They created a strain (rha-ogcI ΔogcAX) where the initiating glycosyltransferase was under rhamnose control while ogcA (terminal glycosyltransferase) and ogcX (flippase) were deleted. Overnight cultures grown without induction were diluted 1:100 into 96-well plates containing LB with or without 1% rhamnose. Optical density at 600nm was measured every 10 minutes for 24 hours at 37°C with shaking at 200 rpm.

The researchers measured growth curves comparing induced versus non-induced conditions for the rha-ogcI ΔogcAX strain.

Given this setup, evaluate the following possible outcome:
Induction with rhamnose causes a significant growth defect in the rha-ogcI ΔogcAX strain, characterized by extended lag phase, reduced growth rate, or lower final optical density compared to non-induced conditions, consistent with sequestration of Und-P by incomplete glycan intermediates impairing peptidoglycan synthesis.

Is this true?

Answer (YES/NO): YES